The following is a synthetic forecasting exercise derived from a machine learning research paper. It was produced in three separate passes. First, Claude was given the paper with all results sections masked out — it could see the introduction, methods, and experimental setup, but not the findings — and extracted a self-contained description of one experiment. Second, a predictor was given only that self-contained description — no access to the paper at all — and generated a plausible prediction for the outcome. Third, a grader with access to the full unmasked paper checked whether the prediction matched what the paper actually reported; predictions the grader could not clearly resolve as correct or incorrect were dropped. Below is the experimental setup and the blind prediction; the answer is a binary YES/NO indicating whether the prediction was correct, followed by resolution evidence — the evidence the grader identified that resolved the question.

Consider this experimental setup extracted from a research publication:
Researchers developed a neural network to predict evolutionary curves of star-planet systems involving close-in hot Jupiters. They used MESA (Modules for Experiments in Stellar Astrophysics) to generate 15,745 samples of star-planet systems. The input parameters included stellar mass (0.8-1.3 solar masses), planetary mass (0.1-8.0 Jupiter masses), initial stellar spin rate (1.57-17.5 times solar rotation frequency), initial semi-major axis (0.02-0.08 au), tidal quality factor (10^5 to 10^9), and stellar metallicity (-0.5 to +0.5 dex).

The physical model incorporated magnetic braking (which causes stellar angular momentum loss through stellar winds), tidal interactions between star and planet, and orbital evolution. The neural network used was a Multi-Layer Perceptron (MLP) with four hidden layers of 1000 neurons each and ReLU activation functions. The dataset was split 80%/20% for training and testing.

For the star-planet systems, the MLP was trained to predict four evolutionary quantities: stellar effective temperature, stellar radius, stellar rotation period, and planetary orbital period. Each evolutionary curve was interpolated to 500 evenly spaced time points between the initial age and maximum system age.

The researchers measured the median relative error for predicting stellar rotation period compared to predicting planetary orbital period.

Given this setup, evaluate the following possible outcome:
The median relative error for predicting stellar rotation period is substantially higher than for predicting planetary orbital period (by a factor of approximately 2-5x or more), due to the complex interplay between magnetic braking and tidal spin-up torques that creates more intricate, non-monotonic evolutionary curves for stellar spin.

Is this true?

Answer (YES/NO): YES